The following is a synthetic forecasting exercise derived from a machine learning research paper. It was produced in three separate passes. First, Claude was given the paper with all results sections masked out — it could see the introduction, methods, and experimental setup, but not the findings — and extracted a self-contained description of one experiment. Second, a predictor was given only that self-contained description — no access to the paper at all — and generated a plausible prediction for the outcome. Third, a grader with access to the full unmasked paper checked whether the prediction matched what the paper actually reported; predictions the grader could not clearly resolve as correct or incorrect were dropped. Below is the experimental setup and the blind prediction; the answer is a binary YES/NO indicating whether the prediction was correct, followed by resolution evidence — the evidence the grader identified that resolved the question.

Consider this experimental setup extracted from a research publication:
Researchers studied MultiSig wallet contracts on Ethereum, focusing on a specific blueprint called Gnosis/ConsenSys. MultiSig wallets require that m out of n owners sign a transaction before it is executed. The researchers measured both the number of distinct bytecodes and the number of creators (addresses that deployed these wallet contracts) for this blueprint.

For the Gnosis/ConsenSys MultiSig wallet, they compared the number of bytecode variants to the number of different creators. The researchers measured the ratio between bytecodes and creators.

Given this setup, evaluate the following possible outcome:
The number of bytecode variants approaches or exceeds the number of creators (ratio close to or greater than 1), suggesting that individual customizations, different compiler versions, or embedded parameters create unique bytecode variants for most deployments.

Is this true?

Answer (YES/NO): YES